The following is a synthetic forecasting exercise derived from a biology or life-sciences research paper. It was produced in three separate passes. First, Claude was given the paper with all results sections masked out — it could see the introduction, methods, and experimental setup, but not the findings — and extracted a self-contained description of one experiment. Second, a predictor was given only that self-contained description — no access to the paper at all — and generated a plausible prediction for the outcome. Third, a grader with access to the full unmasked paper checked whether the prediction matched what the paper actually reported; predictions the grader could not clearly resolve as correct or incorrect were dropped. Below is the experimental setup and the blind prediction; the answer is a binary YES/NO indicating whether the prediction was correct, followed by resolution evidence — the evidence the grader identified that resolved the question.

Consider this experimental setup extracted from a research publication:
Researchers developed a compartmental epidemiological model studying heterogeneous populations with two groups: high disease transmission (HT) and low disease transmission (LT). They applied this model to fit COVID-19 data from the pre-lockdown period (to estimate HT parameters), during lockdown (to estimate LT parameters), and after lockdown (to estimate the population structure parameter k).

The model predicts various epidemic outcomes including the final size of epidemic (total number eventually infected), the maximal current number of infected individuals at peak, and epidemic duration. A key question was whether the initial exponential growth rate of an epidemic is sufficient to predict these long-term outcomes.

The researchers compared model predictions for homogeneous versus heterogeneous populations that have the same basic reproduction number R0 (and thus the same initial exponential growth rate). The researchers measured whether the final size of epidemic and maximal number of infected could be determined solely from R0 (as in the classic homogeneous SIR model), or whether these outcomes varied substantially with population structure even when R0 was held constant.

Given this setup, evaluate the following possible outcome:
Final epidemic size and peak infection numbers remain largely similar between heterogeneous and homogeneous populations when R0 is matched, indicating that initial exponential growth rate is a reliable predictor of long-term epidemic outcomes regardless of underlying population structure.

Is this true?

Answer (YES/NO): NO